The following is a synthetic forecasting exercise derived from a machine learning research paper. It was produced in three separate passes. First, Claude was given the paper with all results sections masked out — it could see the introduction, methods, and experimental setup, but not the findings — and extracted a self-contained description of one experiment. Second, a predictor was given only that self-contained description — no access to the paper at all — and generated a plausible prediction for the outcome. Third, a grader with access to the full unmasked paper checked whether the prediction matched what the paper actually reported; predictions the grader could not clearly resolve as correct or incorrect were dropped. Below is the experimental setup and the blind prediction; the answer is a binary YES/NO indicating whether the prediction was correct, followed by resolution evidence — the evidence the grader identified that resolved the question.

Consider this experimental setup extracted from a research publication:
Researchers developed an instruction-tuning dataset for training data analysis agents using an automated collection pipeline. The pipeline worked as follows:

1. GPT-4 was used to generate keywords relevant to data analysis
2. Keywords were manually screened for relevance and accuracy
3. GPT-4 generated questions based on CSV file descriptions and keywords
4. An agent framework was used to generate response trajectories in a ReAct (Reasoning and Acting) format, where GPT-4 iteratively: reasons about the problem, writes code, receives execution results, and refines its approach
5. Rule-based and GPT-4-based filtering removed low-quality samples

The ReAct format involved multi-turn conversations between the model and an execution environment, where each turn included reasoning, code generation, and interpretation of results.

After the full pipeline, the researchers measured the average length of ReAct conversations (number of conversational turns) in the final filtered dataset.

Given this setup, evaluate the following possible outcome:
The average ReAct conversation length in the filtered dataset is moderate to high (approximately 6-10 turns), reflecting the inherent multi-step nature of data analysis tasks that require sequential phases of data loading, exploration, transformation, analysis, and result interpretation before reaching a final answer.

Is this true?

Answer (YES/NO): NO